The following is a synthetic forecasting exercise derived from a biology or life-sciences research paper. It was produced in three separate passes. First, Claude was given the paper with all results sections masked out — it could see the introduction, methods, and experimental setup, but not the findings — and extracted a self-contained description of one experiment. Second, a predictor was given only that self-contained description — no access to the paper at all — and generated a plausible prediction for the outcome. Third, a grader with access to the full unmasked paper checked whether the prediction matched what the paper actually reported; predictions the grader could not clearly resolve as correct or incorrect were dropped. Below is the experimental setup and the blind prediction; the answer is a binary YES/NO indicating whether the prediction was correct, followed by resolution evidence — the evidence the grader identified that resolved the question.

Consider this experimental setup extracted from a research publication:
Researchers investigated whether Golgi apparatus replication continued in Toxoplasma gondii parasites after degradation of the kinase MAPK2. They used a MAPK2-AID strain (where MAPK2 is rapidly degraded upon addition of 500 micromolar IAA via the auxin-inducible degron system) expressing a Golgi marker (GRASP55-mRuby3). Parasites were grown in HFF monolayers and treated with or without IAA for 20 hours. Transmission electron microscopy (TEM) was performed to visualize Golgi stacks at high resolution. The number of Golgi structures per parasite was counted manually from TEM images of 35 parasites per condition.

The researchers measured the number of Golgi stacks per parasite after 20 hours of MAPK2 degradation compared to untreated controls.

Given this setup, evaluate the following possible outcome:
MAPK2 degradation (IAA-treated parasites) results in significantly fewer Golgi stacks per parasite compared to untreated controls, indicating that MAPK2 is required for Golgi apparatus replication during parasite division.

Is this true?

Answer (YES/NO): NO